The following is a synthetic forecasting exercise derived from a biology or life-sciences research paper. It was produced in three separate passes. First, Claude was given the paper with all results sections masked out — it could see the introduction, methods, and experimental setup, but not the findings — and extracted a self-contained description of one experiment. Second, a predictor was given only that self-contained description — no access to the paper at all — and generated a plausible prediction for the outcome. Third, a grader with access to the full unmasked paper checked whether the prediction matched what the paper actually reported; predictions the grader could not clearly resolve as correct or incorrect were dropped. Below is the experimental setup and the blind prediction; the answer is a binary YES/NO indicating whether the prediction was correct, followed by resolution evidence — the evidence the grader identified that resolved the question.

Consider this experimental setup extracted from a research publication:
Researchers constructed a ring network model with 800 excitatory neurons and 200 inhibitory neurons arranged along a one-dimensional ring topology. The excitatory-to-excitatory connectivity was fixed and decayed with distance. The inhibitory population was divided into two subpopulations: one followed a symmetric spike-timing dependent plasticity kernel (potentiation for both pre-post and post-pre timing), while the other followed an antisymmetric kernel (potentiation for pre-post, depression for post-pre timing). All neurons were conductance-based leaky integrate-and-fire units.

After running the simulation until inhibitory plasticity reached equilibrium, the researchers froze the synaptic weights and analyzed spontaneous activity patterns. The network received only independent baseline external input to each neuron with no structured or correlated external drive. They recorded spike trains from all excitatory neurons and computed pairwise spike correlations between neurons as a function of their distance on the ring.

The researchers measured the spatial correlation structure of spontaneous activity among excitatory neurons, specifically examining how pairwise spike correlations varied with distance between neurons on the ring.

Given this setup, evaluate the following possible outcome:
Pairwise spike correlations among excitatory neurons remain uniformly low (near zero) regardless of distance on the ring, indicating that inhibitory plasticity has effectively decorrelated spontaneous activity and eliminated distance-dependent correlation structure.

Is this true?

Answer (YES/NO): NO